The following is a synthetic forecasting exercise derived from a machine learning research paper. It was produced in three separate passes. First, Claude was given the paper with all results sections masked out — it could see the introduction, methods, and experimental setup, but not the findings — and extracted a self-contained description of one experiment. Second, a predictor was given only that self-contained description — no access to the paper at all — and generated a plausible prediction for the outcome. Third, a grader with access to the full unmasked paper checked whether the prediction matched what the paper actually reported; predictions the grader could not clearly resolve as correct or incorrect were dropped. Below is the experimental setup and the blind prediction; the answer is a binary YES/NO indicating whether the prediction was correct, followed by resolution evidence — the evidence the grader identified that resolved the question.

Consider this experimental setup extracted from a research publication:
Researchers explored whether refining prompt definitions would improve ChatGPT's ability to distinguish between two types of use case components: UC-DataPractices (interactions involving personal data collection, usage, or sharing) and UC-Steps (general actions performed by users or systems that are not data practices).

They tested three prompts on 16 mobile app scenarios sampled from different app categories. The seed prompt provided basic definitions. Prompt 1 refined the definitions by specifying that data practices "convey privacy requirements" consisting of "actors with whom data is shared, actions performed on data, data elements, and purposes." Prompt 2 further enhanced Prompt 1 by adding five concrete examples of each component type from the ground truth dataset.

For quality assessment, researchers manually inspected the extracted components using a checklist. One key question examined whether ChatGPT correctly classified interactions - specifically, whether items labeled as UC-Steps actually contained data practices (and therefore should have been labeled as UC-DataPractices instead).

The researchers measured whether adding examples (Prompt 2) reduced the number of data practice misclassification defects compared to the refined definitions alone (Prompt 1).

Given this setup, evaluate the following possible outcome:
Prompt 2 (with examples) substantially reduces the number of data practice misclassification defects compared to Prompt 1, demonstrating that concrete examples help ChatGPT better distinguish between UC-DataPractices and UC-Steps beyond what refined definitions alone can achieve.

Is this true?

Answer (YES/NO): NO